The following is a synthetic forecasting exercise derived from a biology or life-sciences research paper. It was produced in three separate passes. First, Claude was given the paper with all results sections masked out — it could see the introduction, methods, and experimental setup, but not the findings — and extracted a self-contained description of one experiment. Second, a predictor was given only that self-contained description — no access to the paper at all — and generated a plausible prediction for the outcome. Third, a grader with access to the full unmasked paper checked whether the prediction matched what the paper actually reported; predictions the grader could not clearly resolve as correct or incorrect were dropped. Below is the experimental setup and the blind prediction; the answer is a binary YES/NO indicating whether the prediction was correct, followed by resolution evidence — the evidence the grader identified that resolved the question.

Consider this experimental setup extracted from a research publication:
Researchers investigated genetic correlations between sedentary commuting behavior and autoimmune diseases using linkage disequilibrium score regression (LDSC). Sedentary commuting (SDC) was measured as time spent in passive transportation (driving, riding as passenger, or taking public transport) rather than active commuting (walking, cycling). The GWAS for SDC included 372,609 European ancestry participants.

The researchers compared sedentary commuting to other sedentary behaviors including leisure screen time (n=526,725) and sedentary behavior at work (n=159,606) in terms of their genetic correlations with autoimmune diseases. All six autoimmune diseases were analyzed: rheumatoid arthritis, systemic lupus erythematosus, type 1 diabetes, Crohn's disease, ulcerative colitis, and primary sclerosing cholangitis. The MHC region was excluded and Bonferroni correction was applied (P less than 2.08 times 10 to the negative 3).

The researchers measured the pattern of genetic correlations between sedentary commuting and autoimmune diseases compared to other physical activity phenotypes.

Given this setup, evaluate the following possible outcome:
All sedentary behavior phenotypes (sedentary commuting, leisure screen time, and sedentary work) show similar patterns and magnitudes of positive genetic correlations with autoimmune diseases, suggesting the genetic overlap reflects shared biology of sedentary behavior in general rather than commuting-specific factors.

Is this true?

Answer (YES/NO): NO